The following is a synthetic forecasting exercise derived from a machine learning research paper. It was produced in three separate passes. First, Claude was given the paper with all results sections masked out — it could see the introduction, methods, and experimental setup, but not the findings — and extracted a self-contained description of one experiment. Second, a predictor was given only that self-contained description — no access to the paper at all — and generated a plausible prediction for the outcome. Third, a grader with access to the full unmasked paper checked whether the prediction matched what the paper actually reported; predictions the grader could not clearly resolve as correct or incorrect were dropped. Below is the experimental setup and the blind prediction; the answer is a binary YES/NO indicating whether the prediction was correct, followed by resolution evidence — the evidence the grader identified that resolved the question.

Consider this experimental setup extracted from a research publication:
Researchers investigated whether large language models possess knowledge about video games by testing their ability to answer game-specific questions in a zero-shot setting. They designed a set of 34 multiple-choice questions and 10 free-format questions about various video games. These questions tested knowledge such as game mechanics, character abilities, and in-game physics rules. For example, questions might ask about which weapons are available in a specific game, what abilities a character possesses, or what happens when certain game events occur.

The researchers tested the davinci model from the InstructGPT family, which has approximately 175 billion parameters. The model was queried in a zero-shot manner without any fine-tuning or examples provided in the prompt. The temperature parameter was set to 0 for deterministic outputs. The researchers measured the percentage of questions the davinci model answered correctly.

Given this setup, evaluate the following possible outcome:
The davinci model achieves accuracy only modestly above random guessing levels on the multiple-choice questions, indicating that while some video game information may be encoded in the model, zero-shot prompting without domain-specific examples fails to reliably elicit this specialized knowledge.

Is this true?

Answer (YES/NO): NO